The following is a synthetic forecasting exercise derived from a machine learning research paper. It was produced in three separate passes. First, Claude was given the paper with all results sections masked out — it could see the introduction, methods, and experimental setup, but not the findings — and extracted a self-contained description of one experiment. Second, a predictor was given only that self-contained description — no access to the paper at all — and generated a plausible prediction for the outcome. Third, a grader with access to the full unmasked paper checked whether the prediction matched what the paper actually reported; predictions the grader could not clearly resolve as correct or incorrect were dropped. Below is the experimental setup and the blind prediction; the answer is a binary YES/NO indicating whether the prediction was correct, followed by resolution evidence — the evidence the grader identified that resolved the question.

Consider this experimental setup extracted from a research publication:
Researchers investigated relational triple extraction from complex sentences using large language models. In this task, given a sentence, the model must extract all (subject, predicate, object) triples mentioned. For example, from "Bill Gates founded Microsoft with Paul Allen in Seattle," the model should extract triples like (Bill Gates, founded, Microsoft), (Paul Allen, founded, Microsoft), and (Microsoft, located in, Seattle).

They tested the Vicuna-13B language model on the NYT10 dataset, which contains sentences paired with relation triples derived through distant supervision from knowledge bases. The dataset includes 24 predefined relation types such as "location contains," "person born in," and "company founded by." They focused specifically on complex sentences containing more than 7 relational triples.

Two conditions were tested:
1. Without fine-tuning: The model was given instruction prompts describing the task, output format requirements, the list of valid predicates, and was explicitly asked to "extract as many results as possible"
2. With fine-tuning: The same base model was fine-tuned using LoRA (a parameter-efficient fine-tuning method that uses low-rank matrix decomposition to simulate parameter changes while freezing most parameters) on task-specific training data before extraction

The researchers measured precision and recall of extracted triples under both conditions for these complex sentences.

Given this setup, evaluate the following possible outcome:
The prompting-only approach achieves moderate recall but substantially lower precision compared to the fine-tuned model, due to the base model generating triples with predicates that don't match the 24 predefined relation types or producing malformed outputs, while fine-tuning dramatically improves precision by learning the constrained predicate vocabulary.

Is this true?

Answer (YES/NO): NO